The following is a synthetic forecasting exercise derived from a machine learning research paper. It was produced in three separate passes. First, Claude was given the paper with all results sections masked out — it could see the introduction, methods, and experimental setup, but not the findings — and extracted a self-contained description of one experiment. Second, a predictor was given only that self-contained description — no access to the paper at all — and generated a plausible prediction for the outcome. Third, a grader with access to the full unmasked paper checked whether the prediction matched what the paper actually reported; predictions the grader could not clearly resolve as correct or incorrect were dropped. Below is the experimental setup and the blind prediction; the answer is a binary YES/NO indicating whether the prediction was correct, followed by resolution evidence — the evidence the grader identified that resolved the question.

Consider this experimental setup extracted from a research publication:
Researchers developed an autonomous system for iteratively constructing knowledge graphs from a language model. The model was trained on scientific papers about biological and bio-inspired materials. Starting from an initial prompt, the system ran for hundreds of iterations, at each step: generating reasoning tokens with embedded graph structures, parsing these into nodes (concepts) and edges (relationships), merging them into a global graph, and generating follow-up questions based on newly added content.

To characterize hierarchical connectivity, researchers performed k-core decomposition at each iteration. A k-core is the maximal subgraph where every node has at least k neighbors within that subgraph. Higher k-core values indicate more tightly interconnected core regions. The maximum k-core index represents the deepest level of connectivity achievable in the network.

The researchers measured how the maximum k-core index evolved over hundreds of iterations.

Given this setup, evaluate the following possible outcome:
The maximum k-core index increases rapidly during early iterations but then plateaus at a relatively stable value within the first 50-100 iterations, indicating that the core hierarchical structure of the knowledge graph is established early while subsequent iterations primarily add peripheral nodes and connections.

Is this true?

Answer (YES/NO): NO